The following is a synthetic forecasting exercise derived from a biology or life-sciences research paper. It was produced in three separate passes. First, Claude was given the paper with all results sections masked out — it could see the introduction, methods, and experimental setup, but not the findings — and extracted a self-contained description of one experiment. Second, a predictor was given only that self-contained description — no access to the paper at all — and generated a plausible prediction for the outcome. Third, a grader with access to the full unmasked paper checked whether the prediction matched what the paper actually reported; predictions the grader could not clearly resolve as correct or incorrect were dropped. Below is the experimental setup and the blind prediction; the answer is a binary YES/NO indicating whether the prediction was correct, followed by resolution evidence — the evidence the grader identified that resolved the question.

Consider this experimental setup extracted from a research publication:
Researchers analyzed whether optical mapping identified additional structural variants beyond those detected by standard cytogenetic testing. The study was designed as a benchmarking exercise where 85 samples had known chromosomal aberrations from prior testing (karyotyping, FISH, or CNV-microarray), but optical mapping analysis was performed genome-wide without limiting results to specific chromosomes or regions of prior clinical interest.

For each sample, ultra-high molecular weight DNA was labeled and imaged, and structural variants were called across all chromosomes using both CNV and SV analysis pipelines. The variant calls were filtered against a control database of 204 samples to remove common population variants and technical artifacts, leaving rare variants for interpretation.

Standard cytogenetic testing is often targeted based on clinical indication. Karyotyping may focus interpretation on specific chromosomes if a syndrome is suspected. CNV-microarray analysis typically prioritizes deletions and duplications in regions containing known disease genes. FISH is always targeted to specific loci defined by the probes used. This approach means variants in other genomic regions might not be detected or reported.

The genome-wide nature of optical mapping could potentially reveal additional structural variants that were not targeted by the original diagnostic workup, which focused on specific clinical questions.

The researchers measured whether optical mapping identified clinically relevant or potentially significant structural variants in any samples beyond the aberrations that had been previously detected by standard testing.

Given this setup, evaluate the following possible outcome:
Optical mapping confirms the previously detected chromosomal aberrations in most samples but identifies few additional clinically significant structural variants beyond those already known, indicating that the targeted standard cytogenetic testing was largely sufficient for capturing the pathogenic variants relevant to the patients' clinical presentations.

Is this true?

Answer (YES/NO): YES